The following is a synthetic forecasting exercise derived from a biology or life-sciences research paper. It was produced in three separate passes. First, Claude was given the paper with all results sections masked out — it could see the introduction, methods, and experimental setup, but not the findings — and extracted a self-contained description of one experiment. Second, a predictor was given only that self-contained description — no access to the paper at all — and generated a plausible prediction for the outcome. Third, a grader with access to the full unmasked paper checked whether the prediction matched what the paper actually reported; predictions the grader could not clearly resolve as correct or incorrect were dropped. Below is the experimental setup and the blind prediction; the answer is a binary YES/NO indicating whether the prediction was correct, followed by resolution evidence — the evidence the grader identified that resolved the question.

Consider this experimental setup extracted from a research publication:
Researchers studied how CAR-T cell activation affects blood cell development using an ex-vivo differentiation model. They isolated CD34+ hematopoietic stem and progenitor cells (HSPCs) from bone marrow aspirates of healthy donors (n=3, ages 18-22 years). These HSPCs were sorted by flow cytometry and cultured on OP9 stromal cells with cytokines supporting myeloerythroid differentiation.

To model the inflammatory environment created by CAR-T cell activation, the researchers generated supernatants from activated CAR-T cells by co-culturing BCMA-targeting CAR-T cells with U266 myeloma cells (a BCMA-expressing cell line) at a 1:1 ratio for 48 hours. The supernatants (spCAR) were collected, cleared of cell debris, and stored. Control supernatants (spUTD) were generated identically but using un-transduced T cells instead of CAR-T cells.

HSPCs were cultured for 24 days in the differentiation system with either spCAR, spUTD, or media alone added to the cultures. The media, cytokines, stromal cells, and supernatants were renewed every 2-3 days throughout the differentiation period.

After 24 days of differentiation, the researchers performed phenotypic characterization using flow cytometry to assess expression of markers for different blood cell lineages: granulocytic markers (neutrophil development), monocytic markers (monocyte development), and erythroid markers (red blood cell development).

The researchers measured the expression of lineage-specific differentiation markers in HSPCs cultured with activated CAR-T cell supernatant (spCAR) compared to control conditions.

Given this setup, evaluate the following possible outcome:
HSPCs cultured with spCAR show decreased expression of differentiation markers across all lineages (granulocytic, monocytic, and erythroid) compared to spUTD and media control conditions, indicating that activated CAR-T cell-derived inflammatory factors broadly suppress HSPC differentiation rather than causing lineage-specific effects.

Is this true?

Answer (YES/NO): YES